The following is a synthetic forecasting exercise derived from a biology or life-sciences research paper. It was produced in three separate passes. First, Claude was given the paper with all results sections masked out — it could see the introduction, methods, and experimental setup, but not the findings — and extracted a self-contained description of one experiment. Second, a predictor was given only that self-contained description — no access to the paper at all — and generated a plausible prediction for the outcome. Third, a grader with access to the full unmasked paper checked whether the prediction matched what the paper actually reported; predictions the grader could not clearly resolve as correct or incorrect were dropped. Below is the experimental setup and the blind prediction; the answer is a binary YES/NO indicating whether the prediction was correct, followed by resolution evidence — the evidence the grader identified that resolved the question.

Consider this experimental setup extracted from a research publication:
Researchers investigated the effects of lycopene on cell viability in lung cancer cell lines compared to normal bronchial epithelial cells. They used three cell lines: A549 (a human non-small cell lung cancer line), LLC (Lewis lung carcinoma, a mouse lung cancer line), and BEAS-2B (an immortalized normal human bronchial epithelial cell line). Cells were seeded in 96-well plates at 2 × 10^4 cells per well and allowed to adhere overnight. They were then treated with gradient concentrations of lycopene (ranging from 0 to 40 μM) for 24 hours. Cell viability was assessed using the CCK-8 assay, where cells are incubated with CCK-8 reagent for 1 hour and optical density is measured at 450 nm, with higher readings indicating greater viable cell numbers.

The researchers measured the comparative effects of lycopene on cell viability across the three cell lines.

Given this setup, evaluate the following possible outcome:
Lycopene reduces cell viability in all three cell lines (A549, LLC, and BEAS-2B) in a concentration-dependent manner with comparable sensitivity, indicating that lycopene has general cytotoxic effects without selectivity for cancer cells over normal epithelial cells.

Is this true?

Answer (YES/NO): NO